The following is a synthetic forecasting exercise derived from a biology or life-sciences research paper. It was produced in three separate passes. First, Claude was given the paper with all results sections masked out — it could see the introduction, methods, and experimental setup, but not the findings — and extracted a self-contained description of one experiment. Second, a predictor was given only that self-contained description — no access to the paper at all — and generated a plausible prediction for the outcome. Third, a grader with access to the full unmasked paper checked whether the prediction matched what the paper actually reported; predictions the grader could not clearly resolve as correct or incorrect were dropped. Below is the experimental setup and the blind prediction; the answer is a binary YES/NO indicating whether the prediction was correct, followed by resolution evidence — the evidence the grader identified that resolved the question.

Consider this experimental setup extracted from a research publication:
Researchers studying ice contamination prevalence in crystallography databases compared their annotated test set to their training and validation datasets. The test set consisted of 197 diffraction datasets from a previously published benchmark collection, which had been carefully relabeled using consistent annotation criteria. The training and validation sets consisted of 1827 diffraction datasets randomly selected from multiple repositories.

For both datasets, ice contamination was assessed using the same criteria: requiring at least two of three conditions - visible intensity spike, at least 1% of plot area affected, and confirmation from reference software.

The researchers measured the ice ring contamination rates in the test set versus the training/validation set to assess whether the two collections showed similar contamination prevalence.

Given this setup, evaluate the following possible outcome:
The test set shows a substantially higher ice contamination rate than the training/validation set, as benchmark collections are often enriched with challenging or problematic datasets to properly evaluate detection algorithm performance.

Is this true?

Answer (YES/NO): NO